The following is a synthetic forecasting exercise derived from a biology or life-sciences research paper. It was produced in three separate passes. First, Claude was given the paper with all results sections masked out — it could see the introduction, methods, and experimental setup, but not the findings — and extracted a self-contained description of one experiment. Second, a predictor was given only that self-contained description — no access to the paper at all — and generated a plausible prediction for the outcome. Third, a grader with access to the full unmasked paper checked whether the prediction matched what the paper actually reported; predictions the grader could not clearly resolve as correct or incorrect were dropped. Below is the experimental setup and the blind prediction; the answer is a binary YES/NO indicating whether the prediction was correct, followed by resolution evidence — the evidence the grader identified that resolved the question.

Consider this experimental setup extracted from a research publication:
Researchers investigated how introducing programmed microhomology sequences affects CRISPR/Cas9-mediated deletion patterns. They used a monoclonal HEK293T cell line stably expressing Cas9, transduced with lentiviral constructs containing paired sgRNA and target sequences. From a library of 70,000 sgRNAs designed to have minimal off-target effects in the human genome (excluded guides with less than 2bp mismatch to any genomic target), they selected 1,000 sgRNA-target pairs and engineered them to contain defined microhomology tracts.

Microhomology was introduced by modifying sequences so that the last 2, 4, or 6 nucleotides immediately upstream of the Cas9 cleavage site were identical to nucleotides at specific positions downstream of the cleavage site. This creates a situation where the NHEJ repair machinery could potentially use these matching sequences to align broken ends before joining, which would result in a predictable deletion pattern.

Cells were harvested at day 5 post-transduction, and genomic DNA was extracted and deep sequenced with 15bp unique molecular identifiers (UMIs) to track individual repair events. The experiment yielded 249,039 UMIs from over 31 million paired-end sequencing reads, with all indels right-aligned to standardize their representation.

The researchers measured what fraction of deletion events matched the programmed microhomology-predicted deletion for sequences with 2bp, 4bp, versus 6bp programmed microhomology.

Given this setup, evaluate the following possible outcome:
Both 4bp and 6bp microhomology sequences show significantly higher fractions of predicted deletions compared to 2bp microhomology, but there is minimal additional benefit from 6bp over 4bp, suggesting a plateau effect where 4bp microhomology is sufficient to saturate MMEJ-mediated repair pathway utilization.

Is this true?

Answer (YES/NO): NO